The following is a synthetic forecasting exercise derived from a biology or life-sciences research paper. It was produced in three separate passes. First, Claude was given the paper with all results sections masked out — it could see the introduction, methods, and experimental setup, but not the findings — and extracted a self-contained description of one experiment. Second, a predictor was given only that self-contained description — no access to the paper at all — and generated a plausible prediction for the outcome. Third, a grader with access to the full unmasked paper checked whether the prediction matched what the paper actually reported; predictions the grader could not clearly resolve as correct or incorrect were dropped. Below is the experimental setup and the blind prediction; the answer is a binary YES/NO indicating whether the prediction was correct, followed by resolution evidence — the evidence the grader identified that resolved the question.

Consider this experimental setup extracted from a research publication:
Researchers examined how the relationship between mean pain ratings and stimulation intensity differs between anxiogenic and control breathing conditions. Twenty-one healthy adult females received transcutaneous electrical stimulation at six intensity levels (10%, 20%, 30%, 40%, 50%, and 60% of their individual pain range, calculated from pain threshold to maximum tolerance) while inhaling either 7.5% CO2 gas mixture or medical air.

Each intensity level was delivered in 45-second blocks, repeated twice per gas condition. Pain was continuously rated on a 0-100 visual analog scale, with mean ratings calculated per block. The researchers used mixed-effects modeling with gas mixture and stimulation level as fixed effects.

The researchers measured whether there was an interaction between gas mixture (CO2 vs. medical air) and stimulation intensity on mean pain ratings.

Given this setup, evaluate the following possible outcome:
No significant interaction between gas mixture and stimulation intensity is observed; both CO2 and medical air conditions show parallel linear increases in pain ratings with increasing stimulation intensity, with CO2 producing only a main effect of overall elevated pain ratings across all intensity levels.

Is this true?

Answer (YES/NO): NO